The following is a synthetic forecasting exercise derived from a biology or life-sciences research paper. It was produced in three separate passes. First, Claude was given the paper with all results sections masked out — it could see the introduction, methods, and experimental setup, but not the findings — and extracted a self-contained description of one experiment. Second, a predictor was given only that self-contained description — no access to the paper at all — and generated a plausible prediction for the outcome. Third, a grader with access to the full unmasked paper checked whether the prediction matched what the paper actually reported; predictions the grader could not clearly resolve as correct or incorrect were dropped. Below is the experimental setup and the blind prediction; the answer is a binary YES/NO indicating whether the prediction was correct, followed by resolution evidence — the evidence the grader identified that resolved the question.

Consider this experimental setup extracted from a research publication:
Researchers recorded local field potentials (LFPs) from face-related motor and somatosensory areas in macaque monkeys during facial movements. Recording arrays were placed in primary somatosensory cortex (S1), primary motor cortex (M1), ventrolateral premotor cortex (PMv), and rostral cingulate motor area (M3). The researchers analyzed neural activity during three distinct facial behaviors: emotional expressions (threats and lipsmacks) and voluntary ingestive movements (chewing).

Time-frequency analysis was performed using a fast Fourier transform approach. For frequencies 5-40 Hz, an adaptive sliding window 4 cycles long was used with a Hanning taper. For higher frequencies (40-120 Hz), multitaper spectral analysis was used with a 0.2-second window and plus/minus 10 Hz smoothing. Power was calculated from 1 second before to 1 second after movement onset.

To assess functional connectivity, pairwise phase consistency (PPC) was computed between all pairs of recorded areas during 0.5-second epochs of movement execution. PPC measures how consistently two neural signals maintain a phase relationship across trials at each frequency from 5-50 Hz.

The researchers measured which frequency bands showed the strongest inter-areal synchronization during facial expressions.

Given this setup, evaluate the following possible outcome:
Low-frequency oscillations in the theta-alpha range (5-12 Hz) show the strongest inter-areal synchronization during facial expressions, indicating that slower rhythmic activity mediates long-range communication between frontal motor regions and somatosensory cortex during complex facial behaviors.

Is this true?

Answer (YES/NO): NO